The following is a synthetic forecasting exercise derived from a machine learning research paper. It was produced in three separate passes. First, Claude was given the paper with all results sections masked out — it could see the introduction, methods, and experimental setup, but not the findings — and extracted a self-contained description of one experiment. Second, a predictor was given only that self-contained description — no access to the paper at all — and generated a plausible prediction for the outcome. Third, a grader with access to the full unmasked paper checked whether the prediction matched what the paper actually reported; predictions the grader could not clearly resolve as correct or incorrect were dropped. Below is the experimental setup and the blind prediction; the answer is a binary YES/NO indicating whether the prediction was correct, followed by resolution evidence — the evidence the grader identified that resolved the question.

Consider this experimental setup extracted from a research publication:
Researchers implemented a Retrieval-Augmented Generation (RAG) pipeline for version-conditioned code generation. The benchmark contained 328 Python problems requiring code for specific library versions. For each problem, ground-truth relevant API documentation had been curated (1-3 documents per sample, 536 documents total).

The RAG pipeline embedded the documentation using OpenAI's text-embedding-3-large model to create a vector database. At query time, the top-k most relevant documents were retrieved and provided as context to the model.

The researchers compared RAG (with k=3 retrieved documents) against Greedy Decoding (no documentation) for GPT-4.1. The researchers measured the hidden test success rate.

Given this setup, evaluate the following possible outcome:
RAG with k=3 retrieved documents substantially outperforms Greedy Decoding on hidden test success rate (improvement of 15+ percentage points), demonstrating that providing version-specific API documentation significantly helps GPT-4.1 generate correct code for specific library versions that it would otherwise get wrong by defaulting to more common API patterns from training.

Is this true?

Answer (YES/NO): NO